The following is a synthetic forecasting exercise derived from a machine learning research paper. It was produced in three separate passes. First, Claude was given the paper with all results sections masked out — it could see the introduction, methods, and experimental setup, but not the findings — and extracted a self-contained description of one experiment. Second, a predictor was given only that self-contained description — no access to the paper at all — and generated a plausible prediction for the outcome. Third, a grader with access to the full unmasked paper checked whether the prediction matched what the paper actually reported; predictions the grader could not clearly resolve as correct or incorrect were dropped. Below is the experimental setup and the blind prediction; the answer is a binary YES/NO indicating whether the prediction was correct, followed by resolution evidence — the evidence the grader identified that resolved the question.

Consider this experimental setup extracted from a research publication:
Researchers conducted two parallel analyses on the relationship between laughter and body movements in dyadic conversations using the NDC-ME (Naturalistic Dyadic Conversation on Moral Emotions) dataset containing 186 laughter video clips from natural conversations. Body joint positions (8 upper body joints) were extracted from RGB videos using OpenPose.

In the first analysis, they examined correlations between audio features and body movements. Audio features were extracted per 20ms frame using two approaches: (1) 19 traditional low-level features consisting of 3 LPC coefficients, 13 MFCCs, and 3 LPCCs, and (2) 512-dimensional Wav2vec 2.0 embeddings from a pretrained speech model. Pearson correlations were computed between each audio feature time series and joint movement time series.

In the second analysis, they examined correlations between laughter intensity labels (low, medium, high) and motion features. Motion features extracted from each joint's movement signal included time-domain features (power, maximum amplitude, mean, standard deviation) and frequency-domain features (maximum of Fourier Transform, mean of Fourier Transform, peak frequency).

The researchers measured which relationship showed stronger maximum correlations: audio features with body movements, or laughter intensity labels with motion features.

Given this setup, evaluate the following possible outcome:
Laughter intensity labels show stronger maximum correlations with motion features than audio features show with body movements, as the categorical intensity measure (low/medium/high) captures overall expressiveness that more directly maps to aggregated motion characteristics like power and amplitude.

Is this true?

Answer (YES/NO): YES